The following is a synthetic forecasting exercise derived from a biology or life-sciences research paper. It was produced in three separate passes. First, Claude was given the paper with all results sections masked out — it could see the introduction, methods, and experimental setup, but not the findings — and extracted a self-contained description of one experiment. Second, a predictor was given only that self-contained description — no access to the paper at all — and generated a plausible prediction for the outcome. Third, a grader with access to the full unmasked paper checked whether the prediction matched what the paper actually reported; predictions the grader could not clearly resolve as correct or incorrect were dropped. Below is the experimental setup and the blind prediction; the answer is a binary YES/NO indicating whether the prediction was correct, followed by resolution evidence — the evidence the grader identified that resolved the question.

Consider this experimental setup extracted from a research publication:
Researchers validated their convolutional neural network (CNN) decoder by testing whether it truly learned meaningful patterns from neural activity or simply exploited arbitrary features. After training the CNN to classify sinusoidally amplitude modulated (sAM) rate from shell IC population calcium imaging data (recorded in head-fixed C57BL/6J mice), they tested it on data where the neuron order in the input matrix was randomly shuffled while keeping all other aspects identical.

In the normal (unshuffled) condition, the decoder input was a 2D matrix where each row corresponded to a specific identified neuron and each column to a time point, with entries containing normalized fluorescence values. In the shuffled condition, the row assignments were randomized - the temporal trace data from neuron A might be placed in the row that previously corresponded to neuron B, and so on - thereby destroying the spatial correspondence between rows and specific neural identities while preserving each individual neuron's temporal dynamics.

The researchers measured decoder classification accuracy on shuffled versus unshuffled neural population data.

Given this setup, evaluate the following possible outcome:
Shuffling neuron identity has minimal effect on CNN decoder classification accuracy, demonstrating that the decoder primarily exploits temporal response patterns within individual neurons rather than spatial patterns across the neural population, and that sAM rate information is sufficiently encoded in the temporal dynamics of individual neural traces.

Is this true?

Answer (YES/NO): YES